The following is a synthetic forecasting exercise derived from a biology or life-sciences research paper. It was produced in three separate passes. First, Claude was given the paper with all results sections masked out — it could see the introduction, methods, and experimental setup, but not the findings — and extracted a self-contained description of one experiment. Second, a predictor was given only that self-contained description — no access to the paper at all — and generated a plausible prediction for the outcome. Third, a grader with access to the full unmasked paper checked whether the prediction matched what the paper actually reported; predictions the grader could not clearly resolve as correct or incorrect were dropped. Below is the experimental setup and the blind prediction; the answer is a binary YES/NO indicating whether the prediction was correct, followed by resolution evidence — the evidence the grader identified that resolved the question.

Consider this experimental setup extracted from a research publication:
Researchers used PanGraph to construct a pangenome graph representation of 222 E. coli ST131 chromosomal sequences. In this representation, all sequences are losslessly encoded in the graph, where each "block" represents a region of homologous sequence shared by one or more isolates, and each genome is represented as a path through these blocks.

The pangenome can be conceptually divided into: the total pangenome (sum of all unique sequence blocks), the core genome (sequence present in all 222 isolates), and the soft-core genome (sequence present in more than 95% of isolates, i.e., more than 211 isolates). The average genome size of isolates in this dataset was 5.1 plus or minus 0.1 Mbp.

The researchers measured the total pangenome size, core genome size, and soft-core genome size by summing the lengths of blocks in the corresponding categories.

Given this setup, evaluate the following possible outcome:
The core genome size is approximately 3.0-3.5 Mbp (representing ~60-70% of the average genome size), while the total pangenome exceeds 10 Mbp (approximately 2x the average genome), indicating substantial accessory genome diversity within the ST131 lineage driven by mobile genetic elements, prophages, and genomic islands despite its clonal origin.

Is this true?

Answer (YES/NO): NO